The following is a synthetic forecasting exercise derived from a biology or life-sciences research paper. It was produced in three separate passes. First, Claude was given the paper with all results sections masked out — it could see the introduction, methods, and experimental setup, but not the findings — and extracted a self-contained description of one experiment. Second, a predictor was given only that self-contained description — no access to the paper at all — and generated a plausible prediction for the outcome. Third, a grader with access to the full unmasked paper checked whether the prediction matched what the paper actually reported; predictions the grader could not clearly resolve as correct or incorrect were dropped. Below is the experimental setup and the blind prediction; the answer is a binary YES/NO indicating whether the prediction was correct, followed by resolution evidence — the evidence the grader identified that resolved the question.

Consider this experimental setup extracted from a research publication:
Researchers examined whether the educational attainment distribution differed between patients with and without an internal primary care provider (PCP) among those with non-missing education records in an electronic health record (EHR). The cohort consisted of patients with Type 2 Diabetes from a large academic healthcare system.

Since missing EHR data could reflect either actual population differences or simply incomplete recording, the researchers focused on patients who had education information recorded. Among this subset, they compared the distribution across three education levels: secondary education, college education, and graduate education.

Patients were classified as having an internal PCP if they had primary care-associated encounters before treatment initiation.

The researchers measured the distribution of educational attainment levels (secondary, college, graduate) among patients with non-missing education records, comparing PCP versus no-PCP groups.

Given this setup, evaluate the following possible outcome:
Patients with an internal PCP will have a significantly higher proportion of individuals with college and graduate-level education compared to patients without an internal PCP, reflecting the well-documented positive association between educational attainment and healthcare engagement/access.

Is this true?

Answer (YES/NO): NO